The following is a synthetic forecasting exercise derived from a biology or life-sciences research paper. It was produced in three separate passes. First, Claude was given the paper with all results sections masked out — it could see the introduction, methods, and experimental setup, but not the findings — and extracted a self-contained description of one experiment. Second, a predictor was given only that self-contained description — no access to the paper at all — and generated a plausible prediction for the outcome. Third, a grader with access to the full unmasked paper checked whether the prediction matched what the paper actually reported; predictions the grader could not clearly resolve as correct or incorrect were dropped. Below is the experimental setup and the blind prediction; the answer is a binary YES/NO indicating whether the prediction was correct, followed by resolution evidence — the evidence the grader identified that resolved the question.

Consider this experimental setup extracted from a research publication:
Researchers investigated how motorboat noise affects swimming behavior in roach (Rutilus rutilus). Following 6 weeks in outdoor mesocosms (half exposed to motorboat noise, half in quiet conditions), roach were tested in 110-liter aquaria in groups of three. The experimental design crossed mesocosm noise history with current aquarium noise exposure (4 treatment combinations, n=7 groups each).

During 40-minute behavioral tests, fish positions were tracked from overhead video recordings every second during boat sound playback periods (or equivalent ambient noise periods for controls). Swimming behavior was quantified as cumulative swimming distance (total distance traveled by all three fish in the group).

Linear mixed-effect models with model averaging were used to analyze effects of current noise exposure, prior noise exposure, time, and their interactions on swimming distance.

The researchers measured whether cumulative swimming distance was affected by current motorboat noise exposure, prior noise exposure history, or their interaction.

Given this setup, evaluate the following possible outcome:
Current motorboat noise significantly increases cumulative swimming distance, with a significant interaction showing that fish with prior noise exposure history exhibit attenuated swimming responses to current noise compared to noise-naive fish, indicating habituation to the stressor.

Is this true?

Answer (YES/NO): NO